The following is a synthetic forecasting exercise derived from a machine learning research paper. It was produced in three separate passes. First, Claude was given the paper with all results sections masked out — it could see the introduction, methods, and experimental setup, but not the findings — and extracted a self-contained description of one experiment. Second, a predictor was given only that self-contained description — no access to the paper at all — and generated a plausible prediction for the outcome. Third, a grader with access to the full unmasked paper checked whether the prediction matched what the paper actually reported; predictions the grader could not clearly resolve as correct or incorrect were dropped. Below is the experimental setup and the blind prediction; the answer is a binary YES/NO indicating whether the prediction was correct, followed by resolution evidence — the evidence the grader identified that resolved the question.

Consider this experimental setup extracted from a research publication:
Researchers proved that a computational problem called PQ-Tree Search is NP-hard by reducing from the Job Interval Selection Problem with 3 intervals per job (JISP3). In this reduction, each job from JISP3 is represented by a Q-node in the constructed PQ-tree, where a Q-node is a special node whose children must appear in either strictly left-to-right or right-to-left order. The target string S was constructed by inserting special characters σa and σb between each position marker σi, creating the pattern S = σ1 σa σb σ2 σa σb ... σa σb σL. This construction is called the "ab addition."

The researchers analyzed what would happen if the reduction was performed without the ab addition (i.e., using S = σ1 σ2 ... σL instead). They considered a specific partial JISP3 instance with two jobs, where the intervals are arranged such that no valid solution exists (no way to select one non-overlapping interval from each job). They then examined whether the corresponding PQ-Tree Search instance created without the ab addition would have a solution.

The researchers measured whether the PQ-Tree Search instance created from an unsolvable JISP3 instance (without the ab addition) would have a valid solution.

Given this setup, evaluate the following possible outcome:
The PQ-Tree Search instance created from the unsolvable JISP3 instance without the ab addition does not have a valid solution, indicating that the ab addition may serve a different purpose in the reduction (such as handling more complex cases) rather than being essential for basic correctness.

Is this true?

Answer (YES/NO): NO